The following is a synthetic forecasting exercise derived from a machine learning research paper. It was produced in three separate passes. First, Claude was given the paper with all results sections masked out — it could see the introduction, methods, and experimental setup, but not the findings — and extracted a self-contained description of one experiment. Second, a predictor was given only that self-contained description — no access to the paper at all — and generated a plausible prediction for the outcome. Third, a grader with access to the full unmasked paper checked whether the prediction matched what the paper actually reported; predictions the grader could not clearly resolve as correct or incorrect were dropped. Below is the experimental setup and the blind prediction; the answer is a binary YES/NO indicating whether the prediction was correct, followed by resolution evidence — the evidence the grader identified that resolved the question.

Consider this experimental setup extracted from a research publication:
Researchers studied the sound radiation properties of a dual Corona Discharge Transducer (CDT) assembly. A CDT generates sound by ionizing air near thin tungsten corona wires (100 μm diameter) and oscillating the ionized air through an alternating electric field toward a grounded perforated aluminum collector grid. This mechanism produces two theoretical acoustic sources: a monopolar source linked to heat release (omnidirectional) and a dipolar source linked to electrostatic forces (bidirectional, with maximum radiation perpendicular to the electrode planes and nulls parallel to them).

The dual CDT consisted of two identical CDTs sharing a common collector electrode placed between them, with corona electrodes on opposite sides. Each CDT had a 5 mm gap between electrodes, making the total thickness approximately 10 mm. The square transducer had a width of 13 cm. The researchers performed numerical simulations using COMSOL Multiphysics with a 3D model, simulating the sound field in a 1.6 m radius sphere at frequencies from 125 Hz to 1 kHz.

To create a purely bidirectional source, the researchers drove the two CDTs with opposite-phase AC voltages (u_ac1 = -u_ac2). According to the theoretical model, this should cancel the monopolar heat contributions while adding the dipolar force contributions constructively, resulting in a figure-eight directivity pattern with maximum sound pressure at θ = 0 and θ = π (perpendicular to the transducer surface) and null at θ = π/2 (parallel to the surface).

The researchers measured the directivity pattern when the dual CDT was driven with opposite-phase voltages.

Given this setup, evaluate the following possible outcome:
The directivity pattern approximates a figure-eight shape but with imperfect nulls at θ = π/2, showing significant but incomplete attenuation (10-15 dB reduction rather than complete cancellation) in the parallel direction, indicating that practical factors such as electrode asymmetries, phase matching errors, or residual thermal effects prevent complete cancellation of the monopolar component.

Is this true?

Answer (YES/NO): NO